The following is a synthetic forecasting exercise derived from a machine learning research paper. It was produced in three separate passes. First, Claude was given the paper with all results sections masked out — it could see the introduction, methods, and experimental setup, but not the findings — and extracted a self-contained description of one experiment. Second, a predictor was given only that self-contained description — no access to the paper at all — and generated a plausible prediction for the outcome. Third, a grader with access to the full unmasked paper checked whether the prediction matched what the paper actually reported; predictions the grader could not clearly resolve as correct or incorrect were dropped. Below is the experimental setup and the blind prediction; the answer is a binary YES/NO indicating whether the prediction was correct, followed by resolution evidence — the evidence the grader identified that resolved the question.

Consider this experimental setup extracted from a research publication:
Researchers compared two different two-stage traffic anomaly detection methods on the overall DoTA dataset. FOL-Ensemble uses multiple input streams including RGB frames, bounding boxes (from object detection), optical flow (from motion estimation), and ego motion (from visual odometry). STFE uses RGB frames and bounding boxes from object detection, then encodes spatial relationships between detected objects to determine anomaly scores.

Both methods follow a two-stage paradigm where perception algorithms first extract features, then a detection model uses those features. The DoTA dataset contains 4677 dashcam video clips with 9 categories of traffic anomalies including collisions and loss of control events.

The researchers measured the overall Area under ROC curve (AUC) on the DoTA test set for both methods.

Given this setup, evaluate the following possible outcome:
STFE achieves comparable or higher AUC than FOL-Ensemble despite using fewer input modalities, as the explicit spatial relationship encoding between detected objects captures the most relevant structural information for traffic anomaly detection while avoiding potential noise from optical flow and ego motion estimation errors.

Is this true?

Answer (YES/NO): YES